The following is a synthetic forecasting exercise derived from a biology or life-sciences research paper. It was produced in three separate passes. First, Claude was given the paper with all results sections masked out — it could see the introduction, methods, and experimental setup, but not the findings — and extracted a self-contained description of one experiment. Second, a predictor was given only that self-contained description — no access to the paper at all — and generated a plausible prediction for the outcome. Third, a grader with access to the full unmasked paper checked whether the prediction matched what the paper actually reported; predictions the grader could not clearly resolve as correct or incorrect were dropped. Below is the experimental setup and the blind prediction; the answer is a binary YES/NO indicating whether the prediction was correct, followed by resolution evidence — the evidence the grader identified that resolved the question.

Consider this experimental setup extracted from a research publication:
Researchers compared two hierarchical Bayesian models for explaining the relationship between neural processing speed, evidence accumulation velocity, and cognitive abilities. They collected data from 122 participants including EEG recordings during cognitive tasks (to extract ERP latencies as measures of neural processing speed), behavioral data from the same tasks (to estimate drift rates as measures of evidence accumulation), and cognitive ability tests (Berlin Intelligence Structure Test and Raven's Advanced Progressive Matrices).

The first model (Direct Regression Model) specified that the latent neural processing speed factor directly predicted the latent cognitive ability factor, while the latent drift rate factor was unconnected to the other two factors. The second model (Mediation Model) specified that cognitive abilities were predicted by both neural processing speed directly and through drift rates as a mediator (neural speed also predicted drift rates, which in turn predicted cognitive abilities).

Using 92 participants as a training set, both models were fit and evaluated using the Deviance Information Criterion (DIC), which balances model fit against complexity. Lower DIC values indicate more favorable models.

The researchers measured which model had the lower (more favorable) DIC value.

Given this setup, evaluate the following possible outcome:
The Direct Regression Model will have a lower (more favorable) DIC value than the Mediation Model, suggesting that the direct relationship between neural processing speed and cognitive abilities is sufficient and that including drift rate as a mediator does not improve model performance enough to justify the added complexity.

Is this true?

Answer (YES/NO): YES